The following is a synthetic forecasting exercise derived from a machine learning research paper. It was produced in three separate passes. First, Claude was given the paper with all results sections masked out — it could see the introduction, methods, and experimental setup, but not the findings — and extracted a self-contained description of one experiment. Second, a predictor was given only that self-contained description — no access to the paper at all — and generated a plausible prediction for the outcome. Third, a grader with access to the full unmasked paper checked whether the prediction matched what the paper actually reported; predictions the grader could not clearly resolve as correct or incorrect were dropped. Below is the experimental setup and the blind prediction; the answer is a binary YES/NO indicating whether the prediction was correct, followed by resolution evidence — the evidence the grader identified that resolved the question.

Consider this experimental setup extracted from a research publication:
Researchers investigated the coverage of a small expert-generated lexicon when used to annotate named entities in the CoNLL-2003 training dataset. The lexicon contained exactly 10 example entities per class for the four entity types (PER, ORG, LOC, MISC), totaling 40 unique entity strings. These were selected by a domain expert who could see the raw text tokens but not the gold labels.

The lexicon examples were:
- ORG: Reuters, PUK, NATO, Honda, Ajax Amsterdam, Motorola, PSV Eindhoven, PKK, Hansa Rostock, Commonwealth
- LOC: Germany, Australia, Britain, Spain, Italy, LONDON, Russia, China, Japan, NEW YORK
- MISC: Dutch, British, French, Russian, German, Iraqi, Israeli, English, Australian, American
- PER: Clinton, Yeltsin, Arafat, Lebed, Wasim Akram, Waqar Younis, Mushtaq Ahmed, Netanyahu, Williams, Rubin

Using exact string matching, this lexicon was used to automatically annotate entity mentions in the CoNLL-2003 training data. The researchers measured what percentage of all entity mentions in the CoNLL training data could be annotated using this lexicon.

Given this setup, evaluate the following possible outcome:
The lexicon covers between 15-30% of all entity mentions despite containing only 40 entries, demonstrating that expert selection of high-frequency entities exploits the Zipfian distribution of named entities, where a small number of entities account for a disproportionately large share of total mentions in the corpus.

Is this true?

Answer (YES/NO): NO